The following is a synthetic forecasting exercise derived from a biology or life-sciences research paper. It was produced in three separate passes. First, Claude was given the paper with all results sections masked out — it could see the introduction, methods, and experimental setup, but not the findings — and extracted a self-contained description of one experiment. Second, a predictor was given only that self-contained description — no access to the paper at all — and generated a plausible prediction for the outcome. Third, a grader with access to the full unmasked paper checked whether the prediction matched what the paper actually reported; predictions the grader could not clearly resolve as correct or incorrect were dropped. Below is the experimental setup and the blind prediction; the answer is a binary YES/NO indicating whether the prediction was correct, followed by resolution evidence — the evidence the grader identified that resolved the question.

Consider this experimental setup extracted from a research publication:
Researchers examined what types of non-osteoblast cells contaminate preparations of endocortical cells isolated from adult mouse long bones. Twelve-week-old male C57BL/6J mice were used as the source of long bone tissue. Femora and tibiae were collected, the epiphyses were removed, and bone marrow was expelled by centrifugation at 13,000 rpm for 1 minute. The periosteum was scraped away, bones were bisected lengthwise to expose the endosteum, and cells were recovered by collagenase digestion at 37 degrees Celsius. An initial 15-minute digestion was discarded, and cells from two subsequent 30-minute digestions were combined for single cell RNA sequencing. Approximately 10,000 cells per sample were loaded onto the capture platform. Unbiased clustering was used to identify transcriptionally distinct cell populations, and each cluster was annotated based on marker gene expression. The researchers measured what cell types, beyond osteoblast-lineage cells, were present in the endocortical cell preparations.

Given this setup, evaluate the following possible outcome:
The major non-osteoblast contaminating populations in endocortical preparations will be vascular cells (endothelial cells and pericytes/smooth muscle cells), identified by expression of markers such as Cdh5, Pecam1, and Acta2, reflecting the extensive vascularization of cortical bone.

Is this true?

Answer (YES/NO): NO